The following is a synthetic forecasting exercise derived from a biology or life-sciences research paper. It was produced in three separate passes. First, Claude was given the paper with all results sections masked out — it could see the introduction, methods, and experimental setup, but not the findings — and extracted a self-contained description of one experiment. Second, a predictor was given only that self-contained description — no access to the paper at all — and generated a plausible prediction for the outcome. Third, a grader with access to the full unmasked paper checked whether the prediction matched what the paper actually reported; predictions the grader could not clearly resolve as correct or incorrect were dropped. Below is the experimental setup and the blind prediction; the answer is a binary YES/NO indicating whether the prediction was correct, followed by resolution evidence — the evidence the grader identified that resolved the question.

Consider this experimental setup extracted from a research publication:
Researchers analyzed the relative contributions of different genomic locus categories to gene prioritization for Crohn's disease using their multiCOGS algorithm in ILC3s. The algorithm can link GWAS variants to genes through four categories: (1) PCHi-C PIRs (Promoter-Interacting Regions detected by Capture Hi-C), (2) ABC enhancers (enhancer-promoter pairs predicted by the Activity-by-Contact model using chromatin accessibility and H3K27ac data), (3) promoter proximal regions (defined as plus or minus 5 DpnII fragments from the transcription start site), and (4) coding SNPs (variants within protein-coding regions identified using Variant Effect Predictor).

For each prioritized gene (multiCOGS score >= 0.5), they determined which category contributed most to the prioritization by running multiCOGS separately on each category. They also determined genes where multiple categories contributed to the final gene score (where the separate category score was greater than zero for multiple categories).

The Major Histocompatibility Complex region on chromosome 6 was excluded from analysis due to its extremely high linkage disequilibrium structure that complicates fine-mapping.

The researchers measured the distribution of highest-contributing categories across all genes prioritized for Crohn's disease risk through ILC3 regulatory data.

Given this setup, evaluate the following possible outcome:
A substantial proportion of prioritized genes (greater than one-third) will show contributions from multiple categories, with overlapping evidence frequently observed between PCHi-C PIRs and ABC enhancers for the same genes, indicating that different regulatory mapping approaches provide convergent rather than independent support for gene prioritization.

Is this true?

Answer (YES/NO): NO